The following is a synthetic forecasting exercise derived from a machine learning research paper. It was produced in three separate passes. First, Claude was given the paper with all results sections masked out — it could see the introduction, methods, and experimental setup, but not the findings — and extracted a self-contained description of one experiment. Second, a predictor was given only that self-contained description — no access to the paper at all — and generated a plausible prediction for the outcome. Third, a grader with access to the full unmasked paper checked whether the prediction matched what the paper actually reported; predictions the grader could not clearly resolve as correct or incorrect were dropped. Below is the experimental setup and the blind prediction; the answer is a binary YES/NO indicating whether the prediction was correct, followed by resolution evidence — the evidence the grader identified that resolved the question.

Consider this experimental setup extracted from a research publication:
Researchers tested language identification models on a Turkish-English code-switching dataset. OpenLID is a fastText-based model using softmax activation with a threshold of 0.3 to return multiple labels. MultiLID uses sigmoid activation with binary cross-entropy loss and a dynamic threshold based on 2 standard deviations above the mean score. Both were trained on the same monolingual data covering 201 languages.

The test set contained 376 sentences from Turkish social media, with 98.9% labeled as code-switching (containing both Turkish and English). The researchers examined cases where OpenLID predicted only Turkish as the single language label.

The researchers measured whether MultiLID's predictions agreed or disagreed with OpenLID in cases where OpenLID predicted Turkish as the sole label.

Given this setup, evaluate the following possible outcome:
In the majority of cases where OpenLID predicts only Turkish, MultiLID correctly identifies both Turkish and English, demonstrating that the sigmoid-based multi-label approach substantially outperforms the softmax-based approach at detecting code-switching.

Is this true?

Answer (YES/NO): NO